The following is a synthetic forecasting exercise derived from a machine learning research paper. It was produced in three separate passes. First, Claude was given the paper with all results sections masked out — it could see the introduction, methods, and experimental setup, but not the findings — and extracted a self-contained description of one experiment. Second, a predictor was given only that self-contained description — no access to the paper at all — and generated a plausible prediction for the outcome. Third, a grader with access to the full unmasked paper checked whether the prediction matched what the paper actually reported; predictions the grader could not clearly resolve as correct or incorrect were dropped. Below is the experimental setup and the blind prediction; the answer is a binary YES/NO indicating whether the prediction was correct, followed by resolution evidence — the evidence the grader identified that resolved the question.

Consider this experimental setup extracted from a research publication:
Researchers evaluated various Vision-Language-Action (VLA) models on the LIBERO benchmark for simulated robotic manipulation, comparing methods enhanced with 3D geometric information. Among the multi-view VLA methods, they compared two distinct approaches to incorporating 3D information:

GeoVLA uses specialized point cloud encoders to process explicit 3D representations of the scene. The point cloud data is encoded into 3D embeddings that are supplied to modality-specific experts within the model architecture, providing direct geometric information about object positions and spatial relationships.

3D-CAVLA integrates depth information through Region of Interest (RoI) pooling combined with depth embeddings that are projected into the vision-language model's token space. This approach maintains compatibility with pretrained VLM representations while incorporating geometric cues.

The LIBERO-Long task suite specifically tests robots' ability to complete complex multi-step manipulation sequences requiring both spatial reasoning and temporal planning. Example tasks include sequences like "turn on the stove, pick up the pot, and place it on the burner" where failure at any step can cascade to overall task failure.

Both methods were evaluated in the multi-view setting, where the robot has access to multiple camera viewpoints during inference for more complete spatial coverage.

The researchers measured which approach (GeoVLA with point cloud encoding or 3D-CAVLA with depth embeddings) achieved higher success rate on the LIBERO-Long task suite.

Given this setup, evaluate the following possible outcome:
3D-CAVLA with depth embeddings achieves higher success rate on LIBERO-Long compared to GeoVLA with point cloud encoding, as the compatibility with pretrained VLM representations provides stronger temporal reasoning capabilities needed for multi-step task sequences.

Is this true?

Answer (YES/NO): NO